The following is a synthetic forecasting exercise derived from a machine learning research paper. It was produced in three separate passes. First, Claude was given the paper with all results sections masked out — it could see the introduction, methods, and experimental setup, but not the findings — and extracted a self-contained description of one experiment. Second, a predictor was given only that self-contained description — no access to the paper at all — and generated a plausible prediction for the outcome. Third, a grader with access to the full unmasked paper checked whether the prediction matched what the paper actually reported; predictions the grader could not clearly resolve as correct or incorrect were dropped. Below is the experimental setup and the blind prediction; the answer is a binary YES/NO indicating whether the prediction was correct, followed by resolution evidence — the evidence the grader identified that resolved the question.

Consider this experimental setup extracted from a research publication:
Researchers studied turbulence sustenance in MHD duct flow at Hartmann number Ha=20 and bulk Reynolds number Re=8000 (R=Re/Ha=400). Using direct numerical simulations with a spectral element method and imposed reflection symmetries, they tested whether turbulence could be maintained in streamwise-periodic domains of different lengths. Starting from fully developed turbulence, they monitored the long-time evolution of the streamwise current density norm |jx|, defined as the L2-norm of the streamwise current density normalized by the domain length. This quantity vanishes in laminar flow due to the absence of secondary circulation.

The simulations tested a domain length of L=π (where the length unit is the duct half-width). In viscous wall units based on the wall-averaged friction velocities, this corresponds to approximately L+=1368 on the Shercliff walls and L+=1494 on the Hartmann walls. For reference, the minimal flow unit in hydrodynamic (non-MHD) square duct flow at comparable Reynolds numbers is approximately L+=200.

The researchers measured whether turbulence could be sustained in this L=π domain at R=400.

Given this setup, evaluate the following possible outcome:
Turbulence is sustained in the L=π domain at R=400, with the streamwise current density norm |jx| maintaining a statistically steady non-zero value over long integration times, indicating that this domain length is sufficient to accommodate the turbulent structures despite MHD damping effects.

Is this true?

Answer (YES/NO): YES